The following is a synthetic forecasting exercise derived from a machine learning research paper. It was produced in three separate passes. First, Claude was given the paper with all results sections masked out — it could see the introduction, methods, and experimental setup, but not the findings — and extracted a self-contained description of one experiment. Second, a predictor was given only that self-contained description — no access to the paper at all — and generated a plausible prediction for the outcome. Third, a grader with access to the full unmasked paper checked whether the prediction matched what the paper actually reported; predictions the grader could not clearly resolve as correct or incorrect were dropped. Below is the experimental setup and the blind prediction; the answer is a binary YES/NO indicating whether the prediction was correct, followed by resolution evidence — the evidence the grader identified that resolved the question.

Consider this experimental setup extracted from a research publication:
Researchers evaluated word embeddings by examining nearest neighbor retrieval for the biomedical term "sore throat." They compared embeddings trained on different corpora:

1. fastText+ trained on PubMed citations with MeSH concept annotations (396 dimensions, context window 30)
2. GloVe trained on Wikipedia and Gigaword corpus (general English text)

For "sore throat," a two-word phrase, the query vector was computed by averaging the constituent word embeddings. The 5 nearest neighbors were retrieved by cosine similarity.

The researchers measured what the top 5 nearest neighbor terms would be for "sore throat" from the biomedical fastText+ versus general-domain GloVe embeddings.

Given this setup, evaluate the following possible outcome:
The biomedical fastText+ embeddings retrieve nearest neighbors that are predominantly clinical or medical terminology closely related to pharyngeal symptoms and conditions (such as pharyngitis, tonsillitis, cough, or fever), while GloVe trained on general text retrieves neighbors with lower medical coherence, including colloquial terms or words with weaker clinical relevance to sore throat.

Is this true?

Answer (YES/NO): YES